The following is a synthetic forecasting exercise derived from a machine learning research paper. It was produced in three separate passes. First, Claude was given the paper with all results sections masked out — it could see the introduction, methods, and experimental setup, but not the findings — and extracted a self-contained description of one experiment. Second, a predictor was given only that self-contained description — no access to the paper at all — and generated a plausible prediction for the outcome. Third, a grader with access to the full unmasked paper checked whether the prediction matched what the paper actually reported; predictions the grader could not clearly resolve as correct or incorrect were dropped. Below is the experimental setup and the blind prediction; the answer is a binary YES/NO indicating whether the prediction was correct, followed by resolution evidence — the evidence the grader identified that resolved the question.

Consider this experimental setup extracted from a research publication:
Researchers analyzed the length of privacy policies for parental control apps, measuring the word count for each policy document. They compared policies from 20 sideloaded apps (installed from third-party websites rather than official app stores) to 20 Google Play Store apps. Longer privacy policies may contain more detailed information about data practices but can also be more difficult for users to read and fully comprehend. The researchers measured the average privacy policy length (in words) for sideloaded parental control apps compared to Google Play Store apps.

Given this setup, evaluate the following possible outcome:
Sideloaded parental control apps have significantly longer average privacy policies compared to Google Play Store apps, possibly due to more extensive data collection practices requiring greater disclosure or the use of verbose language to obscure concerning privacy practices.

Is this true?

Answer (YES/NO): NO